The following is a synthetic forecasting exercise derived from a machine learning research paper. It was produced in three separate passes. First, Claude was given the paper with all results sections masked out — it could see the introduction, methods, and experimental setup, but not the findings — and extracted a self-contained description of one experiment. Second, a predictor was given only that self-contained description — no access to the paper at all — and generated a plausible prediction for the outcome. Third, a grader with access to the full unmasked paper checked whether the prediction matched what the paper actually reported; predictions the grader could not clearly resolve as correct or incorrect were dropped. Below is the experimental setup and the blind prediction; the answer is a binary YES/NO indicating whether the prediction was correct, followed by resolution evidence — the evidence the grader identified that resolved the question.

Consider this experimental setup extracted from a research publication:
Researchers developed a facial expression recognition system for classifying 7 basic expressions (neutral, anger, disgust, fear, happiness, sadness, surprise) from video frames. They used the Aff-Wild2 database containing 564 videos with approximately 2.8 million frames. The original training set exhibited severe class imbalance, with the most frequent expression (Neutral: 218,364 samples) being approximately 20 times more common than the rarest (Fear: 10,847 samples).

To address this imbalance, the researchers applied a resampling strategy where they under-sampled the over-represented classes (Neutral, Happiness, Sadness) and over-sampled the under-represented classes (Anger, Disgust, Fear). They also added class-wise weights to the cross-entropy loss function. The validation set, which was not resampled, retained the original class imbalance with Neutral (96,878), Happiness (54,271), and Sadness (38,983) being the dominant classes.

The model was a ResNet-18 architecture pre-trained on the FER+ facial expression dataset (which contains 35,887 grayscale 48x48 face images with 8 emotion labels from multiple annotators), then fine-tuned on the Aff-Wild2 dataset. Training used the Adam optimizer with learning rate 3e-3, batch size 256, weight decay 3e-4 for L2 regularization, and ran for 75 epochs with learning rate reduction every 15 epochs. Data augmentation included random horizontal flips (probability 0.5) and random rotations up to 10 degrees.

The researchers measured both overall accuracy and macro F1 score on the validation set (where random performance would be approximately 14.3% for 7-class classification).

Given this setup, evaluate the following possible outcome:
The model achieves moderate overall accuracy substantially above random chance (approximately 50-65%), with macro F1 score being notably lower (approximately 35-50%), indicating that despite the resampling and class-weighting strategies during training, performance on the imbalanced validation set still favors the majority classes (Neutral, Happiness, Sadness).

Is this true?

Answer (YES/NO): NO